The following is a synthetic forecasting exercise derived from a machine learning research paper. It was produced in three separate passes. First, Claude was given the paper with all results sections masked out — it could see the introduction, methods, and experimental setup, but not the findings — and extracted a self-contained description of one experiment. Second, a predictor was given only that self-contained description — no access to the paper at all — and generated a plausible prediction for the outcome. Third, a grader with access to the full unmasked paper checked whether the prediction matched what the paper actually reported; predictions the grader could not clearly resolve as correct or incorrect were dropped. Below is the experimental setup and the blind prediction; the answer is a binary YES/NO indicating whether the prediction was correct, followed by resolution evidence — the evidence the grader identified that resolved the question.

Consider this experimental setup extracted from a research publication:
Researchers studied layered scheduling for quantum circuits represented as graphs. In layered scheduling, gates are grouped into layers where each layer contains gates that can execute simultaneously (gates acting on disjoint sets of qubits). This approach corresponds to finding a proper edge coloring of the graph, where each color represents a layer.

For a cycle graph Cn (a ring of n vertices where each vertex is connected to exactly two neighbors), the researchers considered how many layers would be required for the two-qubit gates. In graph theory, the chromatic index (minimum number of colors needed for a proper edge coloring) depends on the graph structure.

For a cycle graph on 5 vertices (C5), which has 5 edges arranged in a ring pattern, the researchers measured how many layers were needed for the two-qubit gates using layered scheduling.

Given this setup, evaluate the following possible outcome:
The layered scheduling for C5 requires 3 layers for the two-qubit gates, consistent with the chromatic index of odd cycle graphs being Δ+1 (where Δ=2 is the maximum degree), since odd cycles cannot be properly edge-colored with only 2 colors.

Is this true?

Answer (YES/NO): YES